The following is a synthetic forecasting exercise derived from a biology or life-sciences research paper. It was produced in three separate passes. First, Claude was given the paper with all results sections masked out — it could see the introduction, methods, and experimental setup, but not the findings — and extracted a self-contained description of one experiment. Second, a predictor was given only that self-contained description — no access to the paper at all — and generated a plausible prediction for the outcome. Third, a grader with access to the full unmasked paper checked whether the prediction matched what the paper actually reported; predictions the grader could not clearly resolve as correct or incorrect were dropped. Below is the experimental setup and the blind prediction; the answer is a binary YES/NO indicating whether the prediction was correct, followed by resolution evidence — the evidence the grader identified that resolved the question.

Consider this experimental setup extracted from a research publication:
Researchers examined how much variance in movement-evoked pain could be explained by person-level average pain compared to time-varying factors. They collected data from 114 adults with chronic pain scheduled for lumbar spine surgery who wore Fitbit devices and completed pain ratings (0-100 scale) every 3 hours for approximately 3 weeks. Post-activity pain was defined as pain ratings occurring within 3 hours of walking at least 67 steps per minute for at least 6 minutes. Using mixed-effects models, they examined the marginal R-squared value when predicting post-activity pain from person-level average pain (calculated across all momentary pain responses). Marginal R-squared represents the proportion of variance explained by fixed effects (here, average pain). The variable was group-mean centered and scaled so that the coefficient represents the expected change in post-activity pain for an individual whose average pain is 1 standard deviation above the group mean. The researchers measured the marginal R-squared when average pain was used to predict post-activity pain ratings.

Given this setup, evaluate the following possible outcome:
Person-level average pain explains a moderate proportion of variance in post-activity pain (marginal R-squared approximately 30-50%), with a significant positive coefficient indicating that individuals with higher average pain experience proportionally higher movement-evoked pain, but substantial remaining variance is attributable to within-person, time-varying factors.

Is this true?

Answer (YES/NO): NO